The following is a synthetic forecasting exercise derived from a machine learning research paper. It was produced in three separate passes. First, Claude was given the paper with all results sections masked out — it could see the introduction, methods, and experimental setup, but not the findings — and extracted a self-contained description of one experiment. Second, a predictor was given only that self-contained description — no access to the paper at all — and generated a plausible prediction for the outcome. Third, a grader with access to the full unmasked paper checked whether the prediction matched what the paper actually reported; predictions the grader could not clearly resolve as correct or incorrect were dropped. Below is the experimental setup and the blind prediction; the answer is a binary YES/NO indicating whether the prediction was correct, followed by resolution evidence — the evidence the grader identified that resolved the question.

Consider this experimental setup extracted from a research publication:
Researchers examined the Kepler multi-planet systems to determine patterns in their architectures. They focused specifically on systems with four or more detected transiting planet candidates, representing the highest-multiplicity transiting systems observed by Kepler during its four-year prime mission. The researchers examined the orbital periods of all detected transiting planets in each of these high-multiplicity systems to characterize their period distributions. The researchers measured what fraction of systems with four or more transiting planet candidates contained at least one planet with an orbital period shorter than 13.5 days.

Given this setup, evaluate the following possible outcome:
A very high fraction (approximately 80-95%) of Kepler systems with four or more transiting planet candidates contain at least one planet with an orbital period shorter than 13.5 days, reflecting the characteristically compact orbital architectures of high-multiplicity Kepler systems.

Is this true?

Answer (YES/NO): NO